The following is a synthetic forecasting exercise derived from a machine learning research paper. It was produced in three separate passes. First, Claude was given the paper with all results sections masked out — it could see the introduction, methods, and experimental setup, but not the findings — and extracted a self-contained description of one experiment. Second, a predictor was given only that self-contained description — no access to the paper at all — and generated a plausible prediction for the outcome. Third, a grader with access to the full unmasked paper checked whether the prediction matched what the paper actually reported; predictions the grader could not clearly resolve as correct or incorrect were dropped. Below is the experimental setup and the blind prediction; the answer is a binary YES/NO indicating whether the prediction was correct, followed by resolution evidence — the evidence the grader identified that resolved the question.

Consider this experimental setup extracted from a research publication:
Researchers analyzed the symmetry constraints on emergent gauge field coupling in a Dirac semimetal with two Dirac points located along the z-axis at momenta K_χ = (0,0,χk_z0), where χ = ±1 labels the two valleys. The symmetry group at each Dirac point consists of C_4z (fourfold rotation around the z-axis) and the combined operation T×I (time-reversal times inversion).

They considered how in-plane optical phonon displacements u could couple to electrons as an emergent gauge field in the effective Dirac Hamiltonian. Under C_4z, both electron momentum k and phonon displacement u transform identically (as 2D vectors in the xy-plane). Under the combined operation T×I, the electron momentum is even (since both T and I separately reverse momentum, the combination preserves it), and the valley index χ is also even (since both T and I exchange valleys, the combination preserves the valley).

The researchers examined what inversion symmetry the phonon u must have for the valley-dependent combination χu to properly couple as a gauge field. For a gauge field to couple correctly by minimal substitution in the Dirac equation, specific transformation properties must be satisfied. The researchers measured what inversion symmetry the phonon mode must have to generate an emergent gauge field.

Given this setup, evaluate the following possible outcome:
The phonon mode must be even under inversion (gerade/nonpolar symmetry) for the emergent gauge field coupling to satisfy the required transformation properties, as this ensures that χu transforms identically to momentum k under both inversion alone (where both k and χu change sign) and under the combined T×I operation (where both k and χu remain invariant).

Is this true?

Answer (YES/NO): YES